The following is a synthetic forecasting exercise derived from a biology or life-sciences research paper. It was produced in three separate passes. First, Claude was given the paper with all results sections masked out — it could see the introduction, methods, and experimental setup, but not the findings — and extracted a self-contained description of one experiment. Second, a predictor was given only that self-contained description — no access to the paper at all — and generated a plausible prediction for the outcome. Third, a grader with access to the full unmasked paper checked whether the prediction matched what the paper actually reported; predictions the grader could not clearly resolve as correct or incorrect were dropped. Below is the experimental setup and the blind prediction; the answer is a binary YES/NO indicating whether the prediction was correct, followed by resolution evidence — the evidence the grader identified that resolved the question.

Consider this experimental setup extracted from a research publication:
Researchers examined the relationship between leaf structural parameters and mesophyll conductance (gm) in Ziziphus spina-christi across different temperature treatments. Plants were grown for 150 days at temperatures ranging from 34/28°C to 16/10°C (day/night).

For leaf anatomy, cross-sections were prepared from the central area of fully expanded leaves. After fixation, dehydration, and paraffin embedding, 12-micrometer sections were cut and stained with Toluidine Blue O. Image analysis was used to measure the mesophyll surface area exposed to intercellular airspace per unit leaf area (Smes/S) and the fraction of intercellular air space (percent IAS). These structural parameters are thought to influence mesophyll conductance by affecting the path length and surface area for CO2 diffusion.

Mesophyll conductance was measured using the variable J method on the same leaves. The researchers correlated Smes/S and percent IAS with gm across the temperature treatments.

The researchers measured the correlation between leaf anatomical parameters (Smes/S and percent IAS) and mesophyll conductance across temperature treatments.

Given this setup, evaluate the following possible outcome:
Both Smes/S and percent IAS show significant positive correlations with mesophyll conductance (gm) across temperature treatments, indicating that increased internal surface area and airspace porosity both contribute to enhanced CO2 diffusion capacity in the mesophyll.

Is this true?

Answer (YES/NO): NO